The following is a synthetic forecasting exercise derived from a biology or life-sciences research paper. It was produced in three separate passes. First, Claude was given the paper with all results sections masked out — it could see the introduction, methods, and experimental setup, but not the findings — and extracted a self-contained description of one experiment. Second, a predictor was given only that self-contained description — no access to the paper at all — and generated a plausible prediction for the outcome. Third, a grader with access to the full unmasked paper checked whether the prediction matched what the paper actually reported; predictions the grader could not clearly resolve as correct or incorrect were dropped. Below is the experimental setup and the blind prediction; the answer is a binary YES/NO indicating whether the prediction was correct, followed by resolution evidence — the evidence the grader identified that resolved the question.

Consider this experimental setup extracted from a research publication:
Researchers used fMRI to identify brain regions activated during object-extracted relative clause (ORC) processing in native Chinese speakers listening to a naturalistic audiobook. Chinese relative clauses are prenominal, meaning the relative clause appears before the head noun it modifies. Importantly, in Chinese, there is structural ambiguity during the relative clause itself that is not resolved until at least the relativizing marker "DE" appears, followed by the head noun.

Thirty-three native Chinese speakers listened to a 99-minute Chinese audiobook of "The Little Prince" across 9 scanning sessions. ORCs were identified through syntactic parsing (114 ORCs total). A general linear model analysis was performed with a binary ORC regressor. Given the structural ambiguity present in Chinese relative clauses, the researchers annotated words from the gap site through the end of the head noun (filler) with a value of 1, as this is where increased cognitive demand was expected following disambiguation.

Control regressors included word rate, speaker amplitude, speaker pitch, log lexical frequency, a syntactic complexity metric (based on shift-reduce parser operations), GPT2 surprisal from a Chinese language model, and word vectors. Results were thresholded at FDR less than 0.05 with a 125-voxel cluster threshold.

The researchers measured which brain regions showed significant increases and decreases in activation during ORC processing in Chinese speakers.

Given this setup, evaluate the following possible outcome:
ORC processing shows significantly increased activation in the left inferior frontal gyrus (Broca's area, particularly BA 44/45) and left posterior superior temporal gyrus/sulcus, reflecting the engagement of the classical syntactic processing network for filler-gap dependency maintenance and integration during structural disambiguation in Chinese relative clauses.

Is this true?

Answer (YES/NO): YES